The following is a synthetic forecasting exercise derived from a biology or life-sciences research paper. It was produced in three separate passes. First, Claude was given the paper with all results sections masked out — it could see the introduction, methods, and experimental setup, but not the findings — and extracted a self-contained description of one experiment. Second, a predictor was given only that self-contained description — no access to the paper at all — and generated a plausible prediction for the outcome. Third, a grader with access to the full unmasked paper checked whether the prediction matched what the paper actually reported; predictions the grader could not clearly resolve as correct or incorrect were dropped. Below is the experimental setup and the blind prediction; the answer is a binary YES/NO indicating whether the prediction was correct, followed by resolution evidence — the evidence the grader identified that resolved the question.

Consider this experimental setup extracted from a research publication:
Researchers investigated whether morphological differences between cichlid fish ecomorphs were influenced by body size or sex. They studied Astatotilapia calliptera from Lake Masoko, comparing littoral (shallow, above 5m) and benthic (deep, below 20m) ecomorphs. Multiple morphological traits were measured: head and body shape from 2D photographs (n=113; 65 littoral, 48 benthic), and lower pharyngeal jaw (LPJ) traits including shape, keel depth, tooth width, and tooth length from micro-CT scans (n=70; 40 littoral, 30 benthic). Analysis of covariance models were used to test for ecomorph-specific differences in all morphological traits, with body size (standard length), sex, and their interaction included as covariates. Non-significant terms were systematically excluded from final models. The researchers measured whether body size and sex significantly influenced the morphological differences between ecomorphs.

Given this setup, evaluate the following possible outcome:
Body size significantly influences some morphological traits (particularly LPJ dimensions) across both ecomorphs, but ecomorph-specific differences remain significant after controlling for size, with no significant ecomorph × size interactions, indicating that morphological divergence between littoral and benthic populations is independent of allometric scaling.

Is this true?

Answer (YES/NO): NO